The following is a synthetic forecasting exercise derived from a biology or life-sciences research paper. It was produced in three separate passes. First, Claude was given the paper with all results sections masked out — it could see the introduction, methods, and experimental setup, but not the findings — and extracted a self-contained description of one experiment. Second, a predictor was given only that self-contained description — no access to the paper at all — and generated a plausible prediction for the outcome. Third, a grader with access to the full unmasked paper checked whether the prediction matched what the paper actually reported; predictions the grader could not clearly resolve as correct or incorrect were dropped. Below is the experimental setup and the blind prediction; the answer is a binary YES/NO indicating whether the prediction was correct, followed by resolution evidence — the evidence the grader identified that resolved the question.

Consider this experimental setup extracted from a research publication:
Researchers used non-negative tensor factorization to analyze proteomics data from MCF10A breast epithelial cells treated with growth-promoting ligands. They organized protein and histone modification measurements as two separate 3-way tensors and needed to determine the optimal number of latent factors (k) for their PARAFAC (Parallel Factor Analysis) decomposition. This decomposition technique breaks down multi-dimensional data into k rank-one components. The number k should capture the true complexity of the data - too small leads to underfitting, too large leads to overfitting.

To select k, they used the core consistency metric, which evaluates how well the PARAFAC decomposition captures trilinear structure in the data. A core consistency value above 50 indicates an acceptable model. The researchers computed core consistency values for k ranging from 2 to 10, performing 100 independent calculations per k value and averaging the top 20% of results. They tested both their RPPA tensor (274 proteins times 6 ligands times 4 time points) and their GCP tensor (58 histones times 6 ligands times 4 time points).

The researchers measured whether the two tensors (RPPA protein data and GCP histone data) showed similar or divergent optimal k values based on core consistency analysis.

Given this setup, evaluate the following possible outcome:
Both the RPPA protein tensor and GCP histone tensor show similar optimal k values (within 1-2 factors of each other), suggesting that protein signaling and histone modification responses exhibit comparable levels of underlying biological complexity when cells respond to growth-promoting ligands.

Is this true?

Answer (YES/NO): YES